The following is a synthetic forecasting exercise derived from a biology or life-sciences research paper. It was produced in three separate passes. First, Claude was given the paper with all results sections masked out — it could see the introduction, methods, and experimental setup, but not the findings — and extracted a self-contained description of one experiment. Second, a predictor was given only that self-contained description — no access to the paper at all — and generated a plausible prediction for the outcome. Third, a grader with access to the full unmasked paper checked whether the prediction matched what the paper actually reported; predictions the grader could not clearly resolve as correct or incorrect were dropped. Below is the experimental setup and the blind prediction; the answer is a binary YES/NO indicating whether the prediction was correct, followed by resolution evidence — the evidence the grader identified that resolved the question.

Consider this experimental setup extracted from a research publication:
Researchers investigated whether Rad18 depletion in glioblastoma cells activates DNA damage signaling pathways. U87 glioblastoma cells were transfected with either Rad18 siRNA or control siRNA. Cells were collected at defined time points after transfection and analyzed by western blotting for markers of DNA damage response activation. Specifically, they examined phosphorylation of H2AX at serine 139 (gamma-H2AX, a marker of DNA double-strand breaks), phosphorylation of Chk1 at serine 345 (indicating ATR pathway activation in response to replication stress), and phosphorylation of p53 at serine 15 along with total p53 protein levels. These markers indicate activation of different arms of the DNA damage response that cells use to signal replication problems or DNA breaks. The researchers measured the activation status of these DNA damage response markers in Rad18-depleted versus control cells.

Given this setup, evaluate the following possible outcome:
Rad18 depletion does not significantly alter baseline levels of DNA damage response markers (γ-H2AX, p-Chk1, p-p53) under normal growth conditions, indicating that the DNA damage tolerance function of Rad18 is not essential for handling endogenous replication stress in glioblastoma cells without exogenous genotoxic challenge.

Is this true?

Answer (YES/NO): YES